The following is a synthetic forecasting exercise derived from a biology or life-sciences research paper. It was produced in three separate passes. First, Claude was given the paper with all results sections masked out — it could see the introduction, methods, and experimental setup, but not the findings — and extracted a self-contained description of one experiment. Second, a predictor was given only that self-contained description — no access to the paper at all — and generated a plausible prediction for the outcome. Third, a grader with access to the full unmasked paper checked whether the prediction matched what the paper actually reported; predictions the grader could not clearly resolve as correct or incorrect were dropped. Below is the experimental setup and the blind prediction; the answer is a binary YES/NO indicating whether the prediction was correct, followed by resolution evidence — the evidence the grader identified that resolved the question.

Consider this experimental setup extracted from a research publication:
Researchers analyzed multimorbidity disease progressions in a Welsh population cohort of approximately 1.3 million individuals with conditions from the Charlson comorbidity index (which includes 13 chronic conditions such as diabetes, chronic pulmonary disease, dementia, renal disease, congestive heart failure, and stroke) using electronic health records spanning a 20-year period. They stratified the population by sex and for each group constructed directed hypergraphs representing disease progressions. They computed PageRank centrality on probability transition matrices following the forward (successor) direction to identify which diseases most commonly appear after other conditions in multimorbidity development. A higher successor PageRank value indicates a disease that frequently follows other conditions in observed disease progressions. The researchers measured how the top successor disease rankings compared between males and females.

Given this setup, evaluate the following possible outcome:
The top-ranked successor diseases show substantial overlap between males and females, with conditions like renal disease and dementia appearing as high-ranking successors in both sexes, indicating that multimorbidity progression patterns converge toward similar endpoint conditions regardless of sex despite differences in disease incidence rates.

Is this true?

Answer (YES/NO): NO